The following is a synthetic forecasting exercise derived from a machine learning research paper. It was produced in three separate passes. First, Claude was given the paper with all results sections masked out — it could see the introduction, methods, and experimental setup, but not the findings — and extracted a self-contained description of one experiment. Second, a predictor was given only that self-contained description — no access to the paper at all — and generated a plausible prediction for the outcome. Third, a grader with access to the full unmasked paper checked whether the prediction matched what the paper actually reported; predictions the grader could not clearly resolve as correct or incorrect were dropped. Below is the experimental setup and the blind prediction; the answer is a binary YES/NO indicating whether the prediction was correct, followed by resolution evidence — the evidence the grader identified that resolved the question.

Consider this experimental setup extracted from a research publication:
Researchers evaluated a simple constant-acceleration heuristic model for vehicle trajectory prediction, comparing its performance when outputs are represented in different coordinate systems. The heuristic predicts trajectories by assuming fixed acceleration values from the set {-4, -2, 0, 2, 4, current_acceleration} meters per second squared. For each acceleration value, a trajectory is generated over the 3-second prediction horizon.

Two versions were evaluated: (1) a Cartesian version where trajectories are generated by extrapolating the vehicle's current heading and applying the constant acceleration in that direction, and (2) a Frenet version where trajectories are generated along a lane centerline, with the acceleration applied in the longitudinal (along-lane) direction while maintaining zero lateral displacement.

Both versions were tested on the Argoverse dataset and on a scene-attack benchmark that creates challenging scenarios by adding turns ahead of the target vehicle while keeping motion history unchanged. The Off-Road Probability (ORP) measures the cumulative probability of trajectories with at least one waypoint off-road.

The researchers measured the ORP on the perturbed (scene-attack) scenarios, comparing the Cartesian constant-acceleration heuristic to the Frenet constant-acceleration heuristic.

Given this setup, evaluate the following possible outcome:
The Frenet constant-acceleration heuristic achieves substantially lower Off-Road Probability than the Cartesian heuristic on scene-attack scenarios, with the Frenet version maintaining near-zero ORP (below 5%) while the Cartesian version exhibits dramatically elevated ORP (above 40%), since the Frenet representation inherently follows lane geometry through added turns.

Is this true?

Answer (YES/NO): YES